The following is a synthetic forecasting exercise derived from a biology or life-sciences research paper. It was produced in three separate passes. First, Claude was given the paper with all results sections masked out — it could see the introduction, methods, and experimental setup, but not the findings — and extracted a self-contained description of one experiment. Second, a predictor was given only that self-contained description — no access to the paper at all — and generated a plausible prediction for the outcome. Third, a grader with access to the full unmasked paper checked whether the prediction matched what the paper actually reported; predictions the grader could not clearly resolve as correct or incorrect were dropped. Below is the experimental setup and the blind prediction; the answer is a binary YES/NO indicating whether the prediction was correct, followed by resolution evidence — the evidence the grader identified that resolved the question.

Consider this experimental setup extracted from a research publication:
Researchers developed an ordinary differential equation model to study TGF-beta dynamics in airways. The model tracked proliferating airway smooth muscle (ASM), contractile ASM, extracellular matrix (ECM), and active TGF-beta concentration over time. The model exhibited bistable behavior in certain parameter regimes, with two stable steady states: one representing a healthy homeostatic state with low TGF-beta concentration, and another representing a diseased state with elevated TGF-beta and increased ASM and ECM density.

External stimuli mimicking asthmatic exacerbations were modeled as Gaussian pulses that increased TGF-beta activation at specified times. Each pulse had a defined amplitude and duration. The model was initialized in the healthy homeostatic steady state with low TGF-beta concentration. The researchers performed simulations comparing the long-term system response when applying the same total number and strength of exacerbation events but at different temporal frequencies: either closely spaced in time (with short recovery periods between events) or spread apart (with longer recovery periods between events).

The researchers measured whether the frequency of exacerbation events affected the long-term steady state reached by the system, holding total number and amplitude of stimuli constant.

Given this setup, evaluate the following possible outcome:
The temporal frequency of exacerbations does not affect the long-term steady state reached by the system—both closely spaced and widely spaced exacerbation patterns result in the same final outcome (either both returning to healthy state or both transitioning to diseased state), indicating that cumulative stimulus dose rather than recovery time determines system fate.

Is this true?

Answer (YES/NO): NO